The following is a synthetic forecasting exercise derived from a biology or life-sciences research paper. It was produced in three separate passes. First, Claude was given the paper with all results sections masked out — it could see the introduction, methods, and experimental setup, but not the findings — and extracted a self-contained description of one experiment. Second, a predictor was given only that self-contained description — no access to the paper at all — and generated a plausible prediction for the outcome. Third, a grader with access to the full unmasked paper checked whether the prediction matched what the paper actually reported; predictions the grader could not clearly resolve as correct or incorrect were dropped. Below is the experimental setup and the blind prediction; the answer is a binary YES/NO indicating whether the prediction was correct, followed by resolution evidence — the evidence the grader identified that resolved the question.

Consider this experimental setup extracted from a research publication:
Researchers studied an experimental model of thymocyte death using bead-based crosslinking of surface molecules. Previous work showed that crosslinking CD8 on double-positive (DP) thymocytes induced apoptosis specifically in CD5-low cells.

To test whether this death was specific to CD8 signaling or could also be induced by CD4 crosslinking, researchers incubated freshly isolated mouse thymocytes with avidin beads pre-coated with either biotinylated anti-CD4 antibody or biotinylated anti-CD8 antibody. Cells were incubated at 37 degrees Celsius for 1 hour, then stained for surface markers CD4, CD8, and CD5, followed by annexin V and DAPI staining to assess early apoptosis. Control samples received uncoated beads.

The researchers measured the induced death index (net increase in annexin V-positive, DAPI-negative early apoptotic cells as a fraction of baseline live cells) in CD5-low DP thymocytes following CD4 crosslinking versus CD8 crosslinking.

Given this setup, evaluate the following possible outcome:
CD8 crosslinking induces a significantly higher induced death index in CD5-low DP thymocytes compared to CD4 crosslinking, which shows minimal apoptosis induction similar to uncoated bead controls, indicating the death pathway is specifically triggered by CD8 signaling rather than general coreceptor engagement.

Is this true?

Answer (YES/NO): YES